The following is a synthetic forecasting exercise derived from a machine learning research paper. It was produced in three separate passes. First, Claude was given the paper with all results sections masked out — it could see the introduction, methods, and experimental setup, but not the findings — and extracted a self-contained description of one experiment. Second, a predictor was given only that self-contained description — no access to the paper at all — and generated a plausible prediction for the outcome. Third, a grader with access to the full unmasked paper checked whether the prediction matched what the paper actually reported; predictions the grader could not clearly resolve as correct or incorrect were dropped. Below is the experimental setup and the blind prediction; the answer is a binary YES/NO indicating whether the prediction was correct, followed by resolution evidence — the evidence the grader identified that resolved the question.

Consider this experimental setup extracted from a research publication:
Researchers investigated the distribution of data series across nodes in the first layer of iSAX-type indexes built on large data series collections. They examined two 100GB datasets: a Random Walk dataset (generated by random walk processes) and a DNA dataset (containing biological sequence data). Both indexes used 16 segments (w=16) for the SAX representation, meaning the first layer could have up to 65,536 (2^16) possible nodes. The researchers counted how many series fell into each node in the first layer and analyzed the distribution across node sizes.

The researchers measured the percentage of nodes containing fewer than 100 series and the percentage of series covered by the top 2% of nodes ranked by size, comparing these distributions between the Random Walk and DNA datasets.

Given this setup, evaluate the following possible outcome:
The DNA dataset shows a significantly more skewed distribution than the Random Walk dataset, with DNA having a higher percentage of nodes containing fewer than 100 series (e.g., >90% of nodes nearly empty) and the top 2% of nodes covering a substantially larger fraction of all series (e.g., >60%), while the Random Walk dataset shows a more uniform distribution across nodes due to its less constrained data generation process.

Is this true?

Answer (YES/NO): NO